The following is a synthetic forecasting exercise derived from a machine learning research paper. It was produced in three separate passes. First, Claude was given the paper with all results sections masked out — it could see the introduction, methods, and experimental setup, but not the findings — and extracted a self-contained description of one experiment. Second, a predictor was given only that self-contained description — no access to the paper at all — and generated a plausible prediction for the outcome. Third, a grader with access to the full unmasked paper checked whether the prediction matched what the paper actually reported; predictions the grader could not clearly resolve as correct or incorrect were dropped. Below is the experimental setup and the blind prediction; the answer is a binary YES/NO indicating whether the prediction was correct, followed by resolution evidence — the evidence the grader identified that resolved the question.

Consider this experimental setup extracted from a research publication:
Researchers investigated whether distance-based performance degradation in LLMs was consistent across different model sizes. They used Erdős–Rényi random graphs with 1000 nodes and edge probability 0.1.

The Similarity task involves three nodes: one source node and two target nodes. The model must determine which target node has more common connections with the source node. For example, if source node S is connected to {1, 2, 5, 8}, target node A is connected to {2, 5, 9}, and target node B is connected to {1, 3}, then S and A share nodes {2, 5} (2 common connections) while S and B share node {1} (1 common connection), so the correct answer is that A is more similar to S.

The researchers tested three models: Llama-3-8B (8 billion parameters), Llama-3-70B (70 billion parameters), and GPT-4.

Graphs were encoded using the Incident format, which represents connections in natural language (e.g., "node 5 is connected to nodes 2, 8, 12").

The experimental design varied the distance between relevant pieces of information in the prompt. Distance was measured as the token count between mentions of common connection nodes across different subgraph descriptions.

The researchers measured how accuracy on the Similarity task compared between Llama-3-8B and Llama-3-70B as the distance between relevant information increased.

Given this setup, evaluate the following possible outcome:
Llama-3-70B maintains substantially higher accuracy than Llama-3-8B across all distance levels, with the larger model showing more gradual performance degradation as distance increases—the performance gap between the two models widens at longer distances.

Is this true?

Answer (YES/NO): NO